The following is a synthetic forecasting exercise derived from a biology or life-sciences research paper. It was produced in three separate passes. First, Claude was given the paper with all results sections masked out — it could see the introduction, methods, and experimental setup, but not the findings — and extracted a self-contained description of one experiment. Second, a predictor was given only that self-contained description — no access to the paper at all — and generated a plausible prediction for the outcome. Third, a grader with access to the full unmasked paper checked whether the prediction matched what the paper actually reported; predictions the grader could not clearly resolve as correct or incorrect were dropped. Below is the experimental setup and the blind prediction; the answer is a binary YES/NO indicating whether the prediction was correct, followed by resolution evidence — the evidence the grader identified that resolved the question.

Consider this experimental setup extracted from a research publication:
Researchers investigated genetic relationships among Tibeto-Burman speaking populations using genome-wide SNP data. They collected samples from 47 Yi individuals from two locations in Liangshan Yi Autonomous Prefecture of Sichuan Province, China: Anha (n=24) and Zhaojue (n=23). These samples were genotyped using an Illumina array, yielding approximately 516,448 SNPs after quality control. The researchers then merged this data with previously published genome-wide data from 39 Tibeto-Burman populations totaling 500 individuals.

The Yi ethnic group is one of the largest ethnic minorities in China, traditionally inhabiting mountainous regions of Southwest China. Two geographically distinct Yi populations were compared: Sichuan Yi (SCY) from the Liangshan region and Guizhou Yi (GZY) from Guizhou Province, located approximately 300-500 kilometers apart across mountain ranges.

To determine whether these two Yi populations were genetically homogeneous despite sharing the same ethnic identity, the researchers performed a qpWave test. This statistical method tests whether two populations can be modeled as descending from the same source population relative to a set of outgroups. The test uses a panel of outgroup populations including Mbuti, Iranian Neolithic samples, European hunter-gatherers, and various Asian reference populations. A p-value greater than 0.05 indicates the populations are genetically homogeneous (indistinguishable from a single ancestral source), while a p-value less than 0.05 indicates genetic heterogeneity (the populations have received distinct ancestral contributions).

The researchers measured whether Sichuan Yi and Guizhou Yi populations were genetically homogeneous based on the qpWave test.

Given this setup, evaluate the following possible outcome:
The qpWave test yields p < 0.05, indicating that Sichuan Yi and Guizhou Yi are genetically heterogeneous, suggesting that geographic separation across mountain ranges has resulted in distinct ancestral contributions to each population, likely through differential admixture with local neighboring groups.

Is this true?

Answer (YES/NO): YES